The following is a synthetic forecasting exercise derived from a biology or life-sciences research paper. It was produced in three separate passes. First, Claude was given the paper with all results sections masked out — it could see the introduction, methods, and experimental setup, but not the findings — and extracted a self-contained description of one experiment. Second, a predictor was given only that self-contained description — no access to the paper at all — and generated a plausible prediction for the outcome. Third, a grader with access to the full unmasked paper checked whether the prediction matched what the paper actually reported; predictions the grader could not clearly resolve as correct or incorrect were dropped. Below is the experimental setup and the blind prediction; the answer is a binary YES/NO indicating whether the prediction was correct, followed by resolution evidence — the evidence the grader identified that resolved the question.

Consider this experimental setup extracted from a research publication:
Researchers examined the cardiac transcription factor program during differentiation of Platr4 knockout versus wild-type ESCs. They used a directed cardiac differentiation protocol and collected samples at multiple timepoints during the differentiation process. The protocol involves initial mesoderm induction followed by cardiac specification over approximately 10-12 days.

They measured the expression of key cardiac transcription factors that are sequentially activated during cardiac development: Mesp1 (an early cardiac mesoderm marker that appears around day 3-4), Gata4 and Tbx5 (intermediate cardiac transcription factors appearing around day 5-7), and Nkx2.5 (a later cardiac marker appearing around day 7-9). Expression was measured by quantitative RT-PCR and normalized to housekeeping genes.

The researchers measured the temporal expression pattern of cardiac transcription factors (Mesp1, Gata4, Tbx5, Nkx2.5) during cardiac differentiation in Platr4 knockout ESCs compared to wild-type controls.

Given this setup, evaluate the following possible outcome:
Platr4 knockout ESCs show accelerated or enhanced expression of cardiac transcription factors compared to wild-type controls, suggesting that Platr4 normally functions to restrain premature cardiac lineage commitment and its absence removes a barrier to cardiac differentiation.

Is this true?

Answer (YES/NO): NO